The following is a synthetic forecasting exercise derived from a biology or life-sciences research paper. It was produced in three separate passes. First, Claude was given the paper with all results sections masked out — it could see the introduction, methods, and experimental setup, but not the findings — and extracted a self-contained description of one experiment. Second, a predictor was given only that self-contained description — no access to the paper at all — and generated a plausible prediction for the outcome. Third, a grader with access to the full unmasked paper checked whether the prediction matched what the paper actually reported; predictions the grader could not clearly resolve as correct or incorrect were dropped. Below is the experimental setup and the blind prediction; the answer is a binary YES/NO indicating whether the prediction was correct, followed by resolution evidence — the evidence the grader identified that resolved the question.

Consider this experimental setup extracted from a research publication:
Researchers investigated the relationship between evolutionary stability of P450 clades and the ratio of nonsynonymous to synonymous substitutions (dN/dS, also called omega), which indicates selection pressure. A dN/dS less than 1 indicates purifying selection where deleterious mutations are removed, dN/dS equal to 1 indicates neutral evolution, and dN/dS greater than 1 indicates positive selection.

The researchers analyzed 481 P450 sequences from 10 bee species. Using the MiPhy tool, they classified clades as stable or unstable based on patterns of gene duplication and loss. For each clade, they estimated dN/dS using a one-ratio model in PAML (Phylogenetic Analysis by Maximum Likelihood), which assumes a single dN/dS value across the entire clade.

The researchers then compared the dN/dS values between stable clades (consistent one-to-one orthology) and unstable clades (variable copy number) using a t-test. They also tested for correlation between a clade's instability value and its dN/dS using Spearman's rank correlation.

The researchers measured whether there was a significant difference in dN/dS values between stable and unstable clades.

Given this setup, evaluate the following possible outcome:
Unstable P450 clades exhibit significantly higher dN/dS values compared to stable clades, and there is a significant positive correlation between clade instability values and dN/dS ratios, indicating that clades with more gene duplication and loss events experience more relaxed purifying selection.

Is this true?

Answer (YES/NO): YES